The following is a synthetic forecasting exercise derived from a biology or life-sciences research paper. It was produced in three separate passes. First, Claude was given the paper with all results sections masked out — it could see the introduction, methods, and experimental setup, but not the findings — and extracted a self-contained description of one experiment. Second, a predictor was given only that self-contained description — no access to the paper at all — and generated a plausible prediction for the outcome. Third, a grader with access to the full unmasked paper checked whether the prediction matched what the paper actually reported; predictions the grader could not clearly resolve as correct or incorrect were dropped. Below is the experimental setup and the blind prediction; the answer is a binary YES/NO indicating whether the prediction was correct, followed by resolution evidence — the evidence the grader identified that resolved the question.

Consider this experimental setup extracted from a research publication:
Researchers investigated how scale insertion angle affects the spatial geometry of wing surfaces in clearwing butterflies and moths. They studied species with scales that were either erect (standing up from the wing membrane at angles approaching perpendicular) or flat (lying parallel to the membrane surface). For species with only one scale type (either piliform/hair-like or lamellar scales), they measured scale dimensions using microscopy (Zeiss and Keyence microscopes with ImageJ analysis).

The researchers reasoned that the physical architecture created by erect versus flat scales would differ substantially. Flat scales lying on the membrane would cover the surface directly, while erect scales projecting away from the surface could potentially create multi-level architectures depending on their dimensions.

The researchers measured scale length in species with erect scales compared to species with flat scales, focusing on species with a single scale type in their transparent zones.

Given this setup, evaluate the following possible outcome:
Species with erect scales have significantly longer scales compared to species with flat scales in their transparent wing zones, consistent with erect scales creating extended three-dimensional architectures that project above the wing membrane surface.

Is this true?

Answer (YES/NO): NO